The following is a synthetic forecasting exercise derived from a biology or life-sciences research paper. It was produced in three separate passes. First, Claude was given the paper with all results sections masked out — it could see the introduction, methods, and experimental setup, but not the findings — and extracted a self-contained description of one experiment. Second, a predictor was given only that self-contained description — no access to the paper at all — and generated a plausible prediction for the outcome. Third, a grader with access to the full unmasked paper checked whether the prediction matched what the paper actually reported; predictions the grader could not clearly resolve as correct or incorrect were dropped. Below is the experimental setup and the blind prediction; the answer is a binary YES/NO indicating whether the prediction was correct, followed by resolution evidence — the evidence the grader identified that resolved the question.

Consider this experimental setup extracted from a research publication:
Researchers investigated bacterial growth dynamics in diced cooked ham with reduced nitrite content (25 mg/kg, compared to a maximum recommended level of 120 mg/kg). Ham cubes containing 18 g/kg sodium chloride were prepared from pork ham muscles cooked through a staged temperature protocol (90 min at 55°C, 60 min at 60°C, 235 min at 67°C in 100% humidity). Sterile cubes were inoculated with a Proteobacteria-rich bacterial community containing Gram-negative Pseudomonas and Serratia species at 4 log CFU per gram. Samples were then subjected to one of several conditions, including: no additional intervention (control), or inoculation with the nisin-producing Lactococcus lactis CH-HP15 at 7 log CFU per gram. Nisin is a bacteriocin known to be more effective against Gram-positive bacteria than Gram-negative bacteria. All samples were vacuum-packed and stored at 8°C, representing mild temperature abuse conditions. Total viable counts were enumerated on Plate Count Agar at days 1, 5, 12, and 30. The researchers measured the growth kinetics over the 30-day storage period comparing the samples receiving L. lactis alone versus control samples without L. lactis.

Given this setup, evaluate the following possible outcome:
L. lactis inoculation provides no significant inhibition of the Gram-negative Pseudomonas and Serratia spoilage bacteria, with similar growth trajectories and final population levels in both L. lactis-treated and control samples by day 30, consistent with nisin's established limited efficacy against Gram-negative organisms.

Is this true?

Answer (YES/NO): YES